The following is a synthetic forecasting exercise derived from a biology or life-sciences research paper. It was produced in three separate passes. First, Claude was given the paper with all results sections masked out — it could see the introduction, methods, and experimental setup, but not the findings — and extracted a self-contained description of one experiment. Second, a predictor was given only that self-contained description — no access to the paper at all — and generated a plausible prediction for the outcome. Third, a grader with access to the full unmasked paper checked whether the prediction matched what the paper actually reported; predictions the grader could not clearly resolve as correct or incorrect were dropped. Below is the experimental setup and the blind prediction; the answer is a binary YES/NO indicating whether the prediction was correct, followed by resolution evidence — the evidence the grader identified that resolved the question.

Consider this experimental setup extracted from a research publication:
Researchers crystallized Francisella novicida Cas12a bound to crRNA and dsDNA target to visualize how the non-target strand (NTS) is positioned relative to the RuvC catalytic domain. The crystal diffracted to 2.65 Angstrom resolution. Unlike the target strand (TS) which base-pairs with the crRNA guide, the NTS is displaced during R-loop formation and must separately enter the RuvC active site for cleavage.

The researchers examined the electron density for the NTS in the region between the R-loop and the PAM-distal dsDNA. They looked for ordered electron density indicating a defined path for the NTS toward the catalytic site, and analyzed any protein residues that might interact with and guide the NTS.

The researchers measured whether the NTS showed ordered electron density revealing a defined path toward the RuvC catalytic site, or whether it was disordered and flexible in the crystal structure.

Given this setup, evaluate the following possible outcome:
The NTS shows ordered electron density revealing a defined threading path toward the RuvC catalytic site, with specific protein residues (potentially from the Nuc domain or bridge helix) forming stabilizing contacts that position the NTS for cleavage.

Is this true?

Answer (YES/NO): YES